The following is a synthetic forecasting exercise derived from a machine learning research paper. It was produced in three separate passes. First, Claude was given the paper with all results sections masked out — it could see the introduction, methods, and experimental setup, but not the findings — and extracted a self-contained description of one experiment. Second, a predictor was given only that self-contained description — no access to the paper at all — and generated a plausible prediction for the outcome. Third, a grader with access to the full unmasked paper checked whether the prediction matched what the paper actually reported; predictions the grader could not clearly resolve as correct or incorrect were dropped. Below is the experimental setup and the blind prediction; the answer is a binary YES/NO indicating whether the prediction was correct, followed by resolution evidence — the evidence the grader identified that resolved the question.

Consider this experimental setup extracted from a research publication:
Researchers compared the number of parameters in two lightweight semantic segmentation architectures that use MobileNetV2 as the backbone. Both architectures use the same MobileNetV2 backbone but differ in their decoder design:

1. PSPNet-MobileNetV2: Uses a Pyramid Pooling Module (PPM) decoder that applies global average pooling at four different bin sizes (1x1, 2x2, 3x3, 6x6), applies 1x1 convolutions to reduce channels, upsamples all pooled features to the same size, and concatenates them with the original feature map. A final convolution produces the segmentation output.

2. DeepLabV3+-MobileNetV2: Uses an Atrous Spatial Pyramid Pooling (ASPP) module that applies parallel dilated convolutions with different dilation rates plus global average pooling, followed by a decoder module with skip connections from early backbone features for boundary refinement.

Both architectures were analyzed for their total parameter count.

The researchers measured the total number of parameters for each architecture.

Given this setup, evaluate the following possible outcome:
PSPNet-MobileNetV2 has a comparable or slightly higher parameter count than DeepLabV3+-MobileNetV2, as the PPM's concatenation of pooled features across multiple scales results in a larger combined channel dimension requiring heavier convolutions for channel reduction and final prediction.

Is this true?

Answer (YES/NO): NO